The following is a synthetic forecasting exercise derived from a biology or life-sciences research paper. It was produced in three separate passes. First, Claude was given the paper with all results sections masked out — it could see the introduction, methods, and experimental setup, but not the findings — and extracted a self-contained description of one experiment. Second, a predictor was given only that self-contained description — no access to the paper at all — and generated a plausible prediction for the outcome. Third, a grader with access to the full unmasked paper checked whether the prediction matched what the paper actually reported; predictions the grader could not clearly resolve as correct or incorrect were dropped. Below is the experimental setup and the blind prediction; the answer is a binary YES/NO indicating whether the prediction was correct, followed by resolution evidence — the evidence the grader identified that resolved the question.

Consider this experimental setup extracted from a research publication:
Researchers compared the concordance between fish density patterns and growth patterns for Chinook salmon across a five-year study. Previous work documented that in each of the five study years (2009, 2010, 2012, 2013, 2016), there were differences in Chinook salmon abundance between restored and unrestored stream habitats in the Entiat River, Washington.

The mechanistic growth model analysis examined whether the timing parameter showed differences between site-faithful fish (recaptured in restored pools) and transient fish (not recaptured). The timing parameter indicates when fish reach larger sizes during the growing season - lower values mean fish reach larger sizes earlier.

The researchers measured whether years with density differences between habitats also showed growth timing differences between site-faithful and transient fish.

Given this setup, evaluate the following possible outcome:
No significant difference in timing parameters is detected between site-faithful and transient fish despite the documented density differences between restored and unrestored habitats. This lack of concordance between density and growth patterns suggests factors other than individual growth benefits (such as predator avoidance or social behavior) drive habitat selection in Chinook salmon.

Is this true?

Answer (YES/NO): NO